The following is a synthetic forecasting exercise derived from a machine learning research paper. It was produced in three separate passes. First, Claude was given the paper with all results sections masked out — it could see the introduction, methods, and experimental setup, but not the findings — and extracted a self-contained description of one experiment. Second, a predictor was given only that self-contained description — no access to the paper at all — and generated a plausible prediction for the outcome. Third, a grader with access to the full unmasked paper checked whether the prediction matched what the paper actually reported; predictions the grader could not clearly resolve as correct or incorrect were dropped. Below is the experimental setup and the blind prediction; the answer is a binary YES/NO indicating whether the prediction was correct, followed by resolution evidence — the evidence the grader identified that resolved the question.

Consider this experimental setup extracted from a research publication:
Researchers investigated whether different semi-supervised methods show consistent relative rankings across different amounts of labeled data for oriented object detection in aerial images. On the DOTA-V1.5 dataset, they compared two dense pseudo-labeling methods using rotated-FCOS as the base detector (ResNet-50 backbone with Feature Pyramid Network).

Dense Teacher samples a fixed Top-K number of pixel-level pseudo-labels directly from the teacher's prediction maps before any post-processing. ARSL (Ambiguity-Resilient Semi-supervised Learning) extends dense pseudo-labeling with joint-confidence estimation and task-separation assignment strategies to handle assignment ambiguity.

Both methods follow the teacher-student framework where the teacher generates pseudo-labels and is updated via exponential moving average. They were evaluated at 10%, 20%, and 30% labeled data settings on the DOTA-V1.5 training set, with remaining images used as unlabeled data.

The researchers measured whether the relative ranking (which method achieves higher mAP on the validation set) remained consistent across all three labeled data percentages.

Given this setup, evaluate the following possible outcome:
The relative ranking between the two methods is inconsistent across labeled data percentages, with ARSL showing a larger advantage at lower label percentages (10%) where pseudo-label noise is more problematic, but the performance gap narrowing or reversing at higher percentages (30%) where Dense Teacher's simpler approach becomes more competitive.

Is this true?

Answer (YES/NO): NO